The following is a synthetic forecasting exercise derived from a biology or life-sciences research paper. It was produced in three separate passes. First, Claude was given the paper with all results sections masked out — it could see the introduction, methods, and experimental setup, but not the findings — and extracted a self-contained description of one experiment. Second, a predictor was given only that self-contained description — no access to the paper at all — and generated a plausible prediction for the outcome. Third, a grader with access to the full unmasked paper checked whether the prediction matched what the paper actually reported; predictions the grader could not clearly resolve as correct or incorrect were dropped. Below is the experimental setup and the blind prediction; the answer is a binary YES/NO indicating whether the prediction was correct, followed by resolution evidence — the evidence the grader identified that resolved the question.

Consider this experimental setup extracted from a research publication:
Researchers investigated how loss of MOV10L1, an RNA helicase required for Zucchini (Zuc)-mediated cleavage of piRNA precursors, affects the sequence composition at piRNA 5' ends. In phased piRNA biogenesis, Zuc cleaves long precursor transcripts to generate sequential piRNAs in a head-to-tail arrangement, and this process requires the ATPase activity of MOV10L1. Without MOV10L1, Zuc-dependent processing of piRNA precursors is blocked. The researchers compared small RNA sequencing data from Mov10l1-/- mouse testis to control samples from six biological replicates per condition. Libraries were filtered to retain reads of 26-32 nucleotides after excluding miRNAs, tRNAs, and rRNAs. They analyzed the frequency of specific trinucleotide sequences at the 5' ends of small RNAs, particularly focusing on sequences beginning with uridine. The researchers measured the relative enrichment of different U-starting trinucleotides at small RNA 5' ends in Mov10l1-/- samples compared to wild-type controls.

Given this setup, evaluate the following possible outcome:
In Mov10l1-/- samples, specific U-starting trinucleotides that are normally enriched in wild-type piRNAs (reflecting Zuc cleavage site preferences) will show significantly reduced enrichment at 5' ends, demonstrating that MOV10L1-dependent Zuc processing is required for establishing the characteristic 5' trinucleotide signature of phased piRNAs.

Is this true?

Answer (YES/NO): NO